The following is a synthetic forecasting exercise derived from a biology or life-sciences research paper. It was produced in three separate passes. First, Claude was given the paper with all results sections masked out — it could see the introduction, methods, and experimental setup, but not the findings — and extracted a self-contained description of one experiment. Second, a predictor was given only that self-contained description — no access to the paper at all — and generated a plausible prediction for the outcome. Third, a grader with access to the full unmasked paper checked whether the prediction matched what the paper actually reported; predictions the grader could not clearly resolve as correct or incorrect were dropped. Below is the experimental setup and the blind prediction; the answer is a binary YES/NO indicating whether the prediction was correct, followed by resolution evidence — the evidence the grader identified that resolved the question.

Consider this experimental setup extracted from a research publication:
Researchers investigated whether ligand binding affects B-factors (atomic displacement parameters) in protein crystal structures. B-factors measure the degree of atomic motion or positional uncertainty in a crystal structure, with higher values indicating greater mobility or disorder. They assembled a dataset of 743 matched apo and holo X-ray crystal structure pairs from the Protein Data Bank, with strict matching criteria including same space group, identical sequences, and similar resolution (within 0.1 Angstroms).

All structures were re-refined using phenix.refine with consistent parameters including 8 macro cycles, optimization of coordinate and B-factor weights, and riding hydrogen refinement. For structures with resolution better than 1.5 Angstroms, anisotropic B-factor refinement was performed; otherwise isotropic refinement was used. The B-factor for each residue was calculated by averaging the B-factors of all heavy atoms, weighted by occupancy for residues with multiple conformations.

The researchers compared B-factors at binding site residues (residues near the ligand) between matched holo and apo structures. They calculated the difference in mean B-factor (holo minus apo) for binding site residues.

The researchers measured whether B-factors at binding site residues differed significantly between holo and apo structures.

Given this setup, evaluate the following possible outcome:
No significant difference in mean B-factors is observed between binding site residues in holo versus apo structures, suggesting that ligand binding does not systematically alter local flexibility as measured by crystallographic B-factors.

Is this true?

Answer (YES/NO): YES